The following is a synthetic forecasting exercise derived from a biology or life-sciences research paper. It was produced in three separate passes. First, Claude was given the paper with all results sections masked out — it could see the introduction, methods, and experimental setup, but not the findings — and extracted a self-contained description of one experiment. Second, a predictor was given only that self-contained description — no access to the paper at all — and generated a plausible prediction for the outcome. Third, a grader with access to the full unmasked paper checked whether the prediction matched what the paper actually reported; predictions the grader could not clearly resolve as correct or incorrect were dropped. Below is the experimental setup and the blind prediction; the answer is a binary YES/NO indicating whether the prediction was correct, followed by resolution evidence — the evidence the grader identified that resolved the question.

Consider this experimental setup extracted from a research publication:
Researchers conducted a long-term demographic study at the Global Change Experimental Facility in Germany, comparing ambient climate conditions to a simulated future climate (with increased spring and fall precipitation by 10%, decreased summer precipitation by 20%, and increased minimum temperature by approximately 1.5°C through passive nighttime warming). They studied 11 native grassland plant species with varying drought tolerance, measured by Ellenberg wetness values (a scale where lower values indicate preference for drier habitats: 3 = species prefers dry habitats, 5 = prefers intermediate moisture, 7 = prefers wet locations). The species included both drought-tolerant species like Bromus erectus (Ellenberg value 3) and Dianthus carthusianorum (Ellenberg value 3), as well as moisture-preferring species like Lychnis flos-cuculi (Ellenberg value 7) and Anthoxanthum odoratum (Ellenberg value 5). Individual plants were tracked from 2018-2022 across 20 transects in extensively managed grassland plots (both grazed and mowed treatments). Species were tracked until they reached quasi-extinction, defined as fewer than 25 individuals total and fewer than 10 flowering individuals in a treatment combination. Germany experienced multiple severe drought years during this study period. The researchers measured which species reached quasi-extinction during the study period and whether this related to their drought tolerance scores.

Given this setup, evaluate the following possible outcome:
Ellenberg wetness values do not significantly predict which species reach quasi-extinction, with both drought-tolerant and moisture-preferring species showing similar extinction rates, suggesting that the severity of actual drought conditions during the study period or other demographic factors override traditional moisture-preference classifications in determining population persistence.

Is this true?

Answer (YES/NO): NO